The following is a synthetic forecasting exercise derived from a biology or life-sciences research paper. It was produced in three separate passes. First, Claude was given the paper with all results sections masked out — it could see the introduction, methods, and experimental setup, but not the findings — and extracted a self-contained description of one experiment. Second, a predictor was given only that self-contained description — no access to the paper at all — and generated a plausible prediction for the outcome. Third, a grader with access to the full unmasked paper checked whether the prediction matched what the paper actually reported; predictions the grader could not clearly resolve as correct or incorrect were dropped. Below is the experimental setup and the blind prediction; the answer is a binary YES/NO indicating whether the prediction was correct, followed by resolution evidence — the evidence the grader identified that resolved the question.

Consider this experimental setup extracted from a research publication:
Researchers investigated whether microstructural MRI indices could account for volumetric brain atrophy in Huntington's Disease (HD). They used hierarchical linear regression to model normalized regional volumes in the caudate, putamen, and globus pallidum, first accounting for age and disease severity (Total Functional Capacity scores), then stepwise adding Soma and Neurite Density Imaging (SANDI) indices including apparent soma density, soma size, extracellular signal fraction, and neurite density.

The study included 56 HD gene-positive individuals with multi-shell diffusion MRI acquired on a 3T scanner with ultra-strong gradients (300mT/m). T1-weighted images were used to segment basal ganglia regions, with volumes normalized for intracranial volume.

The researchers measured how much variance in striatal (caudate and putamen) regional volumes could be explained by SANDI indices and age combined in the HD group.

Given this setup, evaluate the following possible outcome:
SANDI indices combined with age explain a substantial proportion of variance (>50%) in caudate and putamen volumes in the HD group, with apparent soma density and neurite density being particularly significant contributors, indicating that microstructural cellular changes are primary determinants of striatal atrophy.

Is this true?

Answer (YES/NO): NO